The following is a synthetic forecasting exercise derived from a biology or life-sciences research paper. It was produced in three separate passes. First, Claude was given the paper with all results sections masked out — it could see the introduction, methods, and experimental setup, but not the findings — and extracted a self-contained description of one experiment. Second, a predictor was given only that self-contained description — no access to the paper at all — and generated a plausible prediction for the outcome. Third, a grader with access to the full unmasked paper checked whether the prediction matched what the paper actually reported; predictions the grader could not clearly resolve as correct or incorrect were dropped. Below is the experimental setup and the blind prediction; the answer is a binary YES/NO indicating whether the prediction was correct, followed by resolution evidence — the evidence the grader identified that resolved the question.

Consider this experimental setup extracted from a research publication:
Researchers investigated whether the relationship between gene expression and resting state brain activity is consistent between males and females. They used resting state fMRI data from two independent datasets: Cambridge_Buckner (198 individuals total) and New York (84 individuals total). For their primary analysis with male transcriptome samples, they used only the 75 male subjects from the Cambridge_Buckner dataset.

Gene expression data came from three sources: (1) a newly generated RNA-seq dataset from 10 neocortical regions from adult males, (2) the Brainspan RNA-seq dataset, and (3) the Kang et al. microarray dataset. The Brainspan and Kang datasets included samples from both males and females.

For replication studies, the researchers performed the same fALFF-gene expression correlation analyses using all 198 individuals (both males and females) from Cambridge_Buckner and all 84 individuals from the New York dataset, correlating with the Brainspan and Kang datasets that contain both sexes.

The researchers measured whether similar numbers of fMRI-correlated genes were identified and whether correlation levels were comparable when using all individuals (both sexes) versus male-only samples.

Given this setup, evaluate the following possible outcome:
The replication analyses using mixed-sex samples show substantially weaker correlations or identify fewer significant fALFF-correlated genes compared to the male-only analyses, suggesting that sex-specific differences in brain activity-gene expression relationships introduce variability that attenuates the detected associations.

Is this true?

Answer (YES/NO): NO